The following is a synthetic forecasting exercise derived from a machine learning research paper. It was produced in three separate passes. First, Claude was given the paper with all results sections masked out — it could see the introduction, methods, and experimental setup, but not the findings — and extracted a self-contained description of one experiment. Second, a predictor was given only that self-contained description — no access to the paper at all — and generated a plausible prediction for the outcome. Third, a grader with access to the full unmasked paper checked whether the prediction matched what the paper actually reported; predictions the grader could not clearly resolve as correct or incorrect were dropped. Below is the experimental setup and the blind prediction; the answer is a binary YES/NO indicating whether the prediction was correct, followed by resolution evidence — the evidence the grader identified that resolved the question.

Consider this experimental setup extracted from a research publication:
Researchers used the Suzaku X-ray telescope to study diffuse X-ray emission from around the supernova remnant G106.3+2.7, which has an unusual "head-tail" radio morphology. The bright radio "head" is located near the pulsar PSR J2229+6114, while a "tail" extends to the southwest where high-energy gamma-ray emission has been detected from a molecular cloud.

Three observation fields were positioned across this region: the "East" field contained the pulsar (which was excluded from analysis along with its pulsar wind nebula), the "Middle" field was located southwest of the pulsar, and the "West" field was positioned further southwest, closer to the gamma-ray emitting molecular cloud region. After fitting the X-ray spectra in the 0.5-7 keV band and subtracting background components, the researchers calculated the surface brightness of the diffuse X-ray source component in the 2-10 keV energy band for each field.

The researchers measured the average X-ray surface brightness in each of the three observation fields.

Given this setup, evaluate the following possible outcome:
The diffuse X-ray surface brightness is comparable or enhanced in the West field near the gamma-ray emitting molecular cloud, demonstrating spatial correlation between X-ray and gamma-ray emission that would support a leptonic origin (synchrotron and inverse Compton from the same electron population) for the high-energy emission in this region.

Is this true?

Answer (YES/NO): NO